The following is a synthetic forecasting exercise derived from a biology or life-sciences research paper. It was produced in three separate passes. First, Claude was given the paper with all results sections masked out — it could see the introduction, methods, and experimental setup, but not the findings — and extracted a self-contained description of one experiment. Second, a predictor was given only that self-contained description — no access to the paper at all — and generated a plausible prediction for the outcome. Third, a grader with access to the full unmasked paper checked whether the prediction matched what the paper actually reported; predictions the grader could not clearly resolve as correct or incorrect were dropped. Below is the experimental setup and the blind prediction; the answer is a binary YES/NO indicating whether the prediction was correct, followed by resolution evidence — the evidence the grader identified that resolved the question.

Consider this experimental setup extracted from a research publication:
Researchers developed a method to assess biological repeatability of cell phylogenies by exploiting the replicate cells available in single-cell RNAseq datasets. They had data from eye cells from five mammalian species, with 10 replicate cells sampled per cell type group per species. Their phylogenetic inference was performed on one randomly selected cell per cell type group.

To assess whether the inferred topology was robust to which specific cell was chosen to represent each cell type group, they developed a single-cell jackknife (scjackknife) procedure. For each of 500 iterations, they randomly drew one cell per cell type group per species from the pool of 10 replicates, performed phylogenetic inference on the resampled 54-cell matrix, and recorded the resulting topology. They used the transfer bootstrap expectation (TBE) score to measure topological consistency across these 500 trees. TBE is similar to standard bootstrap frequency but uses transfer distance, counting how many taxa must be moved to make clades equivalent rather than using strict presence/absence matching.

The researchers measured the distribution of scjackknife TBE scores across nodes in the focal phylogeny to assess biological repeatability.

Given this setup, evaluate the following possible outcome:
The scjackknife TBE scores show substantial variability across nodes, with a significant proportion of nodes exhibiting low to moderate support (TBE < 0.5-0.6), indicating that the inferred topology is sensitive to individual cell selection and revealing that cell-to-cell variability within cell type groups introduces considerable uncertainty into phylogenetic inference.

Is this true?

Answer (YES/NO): NO